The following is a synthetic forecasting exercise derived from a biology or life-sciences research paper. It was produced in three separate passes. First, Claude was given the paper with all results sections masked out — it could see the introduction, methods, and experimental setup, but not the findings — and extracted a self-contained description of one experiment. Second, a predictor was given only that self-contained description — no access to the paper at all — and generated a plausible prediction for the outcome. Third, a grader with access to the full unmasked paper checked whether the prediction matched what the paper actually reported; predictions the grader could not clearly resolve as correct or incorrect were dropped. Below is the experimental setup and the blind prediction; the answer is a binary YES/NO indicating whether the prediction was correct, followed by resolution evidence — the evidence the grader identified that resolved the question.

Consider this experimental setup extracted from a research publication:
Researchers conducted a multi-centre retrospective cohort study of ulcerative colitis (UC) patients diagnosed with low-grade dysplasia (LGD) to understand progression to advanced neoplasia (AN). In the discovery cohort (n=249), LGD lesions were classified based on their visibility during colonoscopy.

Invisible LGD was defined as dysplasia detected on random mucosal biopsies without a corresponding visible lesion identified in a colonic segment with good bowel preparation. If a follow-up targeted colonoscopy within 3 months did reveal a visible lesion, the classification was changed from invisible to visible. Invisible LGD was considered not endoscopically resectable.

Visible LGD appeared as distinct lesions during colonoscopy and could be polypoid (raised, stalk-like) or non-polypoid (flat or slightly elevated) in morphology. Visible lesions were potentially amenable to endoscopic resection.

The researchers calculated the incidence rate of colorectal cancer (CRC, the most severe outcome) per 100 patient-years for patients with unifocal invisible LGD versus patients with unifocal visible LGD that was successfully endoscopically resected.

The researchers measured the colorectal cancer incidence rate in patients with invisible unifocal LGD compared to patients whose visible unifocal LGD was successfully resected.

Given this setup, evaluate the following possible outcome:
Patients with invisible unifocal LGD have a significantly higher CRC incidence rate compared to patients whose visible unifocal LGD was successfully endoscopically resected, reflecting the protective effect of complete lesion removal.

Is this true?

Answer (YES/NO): YES